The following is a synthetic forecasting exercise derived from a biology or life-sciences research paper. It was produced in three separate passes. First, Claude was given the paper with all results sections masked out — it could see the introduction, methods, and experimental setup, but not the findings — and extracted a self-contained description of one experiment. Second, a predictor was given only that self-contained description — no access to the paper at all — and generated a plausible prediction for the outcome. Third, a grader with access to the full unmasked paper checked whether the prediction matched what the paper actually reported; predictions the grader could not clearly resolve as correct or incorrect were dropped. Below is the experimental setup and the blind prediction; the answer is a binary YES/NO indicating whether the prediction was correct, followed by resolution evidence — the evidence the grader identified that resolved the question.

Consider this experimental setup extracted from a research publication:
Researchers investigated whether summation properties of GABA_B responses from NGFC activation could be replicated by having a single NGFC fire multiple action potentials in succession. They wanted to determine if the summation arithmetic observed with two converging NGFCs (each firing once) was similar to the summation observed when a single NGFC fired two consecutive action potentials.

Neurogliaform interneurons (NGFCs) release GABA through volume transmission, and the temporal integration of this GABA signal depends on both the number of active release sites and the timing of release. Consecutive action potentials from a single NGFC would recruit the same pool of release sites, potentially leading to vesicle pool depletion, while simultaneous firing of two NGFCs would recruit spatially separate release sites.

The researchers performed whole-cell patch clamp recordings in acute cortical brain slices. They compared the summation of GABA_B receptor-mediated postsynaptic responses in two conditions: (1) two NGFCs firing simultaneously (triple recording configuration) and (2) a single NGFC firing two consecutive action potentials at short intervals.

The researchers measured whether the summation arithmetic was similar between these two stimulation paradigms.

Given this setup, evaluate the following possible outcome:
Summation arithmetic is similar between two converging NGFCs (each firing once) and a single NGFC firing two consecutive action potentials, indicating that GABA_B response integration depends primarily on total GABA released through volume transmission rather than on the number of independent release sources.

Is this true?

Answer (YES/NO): YES